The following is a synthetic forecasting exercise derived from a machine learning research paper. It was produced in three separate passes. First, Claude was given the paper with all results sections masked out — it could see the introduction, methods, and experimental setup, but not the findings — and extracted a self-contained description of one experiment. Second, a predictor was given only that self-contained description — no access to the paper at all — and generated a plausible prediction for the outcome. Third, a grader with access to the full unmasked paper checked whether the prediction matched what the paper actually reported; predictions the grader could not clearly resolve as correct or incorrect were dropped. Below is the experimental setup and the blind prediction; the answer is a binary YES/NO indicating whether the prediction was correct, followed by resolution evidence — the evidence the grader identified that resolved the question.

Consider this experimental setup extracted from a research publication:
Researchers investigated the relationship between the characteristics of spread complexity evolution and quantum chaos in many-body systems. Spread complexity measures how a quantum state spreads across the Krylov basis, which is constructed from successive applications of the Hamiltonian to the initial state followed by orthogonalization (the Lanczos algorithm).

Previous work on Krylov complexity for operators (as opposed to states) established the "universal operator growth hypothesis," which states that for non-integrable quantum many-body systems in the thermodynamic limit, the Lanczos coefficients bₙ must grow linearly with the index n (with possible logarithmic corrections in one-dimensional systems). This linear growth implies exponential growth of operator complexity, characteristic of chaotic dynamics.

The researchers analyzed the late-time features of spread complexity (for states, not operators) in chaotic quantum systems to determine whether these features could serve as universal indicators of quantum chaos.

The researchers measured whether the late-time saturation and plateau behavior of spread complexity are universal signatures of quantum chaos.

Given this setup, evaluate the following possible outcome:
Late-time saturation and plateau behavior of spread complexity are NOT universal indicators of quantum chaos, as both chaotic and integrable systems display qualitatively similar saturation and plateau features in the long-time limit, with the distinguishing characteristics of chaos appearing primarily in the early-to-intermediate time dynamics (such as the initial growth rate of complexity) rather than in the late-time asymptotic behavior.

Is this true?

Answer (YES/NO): NO